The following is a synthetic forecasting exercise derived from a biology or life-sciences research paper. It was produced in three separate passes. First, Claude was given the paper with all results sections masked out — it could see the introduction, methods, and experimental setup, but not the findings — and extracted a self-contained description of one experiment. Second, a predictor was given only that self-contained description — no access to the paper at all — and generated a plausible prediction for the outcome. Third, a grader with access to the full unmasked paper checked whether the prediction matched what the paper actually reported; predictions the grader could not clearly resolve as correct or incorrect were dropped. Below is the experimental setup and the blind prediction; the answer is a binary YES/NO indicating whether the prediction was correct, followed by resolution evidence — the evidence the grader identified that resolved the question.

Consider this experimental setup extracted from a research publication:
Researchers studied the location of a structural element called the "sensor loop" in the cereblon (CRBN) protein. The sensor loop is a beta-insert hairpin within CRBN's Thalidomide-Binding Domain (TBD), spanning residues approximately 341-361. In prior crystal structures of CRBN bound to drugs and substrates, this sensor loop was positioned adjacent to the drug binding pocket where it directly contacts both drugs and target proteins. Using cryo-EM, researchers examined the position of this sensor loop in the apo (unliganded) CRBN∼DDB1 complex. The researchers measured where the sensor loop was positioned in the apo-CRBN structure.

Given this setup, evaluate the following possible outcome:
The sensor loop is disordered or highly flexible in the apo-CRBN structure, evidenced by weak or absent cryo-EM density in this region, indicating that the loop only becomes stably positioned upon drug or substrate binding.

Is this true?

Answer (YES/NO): NO